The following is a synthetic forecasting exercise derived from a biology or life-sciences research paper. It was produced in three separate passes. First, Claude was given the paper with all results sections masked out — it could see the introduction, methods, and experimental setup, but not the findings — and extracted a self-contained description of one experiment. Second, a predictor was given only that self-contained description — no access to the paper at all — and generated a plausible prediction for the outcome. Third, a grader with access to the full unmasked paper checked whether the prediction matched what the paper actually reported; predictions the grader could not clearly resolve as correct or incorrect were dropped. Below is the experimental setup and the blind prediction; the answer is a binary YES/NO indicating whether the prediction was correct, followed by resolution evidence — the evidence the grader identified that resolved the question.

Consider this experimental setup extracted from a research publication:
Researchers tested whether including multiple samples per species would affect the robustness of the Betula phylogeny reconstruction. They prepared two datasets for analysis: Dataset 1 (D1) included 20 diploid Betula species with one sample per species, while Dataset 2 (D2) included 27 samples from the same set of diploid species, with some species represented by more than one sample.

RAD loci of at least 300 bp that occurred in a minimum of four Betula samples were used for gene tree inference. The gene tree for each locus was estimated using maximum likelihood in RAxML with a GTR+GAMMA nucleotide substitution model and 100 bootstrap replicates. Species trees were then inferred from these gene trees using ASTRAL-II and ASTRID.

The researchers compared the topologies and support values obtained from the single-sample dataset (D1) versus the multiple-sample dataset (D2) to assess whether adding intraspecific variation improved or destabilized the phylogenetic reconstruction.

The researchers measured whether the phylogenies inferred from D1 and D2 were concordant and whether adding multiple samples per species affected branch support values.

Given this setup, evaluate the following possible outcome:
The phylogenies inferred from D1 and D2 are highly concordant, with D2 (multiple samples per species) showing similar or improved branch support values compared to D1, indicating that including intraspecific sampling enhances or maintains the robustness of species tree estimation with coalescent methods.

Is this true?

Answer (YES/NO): NO